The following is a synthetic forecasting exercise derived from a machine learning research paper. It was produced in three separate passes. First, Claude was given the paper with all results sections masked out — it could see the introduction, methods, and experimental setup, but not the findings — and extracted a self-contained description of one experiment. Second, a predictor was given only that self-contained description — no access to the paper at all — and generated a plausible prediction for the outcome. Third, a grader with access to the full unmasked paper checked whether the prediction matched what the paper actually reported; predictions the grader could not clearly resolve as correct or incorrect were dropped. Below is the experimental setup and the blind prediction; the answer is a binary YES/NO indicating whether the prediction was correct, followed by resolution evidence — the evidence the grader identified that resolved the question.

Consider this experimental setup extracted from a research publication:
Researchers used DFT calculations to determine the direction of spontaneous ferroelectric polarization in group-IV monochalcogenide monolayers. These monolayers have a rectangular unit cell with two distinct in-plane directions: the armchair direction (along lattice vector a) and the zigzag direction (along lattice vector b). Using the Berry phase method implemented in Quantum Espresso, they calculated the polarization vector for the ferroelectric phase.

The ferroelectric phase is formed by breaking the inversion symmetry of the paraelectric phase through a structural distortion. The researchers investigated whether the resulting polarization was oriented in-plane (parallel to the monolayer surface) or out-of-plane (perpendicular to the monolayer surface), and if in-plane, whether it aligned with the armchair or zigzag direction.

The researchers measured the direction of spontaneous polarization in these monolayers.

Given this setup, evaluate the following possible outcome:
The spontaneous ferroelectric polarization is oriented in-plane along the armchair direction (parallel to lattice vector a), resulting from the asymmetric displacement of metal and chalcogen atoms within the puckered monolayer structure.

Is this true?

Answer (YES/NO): YES